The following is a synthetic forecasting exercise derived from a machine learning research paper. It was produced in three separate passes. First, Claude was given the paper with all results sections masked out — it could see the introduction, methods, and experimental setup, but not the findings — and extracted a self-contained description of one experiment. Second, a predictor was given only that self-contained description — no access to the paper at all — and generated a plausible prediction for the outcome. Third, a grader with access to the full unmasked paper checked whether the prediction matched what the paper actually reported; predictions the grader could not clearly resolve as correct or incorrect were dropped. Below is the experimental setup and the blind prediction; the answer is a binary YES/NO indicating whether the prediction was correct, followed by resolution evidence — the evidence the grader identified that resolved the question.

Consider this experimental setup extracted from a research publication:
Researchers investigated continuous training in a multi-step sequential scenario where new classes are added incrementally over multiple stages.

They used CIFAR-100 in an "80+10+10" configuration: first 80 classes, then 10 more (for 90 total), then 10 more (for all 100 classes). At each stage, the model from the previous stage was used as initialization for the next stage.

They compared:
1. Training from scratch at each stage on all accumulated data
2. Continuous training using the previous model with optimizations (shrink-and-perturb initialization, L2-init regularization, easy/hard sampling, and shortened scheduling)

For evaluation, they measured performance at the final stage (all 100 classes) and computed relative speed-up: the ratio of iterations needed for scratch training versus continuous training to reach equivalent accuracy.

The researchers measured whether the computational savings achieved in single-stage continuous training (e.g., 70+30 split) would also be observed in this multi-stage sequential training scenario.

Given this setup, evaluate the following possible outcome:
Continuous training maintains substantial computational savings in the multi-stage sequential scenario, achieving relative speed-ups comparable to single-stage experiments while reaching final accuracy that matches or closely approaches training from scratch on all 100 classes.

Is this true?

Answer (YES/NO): YES